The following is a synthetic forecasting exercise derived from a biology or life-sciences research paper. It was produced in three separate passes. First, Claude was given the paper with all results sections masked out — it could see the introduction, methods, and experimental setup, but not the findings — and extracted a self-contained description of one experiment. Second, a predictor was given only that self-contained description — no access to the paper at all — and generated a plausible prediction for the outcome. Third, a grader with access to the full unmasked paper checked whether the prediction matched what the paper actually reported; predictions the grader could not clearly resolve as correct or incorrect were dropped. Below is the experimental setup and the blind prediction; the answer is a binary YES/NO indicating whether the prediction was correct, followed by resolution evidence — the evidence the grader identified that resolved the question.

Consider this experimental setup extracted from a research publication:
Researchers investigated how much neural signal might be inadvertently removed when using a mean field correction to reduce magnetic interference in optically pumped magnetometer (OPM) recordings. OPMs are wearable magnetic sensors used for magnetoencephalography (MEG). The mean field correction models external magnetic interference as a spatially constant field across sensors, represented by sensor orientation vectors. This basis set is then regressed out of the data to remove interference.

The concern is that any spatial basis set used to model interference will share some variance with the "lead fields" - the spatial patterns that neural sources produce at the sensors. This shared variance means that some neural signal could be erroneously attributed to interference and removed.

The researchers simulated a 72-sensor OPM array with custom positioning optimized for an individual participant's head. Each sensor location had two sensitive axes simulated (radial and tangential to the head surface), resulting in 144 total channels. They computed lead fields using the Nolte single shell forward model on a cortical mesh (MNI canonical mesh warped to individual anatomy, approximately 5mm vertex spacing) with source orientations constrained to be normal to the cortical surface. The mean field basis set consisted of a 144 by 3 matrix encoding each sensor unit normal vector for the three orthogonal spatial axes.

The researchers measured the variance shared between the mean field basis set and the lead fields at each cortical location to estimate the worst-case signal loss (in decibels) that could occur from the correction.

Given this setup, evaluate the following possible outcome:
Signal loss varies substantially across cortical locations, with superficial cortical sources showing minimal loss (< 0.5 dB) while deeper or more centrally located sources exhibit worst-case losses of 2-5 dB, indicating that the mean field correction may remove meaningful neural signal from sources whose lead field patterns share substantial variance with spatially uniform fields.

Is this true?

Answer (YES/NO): NO